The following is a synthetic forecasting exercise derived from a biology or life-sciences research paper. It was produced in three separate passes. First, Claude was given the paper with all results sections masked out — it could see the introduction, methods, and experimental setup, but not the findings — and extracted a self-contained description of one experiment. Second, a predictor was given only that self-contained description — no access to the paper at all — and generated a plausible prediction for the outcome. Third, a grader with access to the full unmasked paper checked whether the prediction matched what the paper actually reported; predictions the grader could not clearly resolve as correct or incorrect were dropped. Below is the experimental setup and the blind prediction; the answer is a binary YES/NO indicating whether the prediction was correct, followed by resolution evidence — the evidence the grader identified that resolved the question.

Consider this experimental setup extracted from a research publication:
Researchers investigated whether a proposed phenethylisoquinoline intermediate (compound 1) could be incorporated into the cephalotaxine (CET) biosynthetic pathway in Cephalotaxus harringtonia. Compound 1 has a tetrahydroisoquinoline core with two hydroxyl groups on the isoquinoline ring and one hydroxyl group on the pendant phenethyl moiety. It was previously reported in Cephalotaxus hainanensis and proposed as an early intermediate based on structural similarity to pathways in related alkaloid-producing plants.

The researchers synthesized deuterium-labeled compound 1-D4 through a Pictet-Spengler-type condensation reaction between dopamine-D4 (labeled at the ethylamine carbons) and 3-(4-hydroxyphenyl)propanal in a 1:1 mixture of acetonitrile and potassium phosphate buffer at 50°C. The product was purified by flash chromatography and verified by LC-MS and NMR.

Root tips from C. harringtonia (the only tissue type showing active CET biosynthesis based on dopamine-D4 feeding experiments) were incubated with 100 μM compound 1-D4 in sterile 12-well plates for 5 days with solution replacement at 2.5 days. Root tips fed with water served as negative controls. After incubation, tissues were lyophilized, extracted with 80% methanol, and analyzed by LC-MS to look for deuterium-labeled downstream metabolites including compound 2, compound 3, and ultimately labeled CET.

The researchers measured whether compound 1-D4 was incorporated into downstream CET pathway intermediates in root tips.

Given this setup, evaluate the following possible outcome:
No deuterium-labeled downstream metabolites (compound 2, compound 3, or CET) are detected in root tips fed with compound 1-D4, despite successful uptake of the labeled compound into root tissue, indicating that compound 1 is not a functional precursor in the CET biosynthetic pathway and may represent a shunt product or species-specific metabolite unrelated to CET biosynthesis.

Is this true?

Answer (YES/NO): YES